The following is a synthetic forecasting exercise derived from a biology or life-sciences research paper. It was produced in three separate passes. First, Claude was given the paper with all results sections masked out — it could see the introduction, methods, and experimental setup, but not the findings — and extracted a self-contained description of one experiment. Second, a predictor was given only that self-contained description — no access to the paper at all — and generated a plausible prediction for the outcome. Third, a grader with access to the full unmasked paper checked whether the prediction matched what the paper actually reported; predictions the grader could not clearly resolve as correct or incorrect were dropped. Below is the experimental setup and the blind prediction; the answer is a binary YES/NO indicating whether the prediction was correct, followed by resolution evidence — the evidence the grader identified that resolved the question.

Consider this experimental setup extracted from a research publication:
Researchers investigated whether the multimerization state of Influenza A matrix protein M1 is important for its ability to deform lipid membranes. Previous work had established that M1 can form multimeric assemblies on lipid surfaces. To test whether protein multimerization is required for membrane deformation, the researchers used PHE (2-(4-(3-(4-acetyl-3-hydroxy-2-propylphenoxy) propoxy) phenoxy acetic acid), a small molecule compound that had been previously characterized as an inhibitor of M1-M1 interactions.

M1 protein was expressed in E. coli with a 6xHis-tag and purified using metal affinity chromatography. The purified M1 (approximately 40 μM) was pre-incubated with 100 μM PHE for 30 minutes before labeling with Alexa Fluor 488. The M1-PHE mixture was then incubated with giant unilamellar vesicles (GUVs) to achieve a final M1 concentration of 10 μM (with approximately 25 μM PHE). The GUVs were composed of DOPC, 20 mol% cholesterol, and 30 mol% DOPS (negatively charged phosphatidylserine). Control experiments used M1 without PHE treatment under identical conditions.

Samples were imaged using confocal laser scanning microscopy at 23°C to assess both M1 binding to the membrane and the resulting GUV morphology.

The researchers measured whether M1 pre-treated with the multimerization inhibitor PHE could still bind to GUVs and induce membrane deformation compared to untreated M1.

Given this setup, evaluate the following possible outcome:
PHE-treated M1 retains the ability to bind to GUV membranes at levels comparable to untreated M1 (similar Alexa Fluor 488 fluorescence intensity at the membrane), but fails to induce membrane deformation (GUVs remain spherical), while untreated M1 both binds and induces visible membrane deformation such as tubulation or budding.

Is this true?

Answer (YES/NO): YES